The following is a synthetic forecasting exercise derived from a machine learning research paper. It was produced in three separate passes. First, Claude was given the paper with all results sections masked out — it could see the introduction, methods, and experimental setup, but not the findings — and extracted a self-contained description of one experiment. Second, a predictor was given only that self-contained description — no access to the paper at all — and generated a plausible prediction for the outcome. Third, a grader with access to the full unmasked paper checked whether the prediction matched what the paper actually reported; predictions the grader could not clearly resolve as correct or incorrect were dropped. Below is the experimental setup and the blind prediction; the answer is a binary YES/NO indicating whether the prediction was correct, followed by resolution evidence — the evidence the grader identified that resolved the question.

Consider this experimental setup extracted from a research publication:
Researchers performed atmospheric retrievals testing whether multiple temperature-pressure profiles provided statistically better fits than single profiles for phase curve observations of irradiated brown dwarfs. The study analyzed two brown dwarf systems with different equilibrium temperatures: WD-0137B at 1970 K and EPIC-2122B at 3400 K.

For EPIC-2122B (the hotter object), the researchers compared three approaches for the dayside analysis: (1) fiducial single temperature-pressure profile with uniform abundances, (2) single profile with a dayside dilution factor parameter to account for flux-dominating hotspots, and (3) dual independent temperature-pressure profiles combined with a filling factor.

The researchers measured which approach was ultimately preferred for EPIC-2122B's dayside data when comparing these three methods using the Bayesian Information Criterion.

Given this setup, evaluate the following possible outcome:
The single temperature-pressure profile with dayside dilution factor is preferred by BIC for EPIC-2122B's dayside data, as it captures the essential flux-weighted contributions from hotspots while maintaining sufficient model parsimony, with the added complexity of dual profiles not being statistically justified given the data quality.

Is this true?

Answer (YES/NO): NO